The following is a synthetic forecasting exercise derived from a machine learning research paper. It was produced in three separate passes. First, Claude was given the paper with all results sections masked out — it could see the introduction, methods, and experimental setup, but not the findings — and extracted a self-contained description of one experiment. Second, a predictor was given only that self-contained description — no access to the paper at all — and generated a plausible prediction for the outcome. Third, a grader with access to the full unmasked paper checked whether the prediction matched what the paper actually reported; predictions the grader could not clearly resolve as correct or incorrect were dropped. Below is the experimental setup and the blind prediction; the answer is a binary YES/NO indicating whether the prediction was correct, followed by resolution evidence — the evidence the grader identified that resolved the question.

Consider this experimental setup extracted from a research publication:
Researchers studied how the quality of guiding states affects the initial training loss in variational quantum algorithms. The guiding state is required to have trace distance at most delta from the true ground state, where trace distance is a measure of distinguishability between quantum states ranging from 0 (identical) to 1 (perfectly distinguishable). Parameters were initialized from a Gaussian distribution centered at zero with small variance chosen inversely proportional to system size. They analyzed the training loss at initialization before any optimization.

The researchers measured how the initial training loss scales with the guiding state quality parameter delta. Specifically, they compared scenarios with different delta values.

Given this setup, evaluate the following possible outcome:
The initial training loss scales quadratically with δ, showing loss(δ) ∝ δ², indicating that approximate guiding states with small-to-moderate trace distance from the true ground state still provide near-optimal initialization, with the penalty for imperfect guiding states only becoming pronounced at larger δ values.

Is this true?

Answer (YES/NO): YES